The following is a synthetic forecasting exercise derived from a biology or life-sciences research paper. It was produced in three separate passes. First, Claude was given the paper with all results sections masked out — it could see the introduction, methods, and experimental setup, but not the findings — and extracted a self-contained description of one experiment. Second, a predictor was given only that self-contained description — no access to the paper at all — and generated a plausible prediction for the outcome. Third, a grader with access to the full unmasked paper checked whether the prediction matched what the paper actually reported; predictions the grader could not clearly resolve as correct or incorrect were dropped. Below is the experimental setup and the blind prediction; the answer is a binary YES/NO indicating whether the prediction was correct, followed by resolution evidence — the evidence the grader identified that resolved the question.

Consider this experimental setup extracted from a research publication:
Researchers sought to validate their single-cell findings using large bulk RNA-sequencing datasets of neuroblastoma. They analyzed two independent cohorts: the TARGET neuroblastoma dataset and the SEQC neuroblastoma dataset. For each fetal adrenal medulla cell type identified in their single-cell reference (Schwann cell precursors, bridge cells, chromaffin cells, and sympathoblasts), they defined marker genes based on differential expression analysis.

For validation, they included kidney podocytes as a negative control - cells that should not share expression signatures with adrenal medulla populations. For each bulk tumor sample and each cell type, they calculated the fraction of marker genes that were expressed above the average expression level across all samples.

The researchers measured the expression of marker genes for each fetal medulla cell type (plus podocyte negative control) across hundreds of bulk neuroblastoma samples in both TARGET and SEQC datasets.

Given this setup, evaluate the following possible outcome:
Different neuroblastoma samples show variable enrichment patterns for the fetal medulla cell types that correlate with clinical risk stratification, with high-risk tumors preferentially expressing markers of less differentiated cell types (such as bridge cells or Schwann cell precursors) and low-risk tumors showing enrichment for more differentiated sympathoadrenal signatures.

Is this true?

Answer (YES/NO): NO